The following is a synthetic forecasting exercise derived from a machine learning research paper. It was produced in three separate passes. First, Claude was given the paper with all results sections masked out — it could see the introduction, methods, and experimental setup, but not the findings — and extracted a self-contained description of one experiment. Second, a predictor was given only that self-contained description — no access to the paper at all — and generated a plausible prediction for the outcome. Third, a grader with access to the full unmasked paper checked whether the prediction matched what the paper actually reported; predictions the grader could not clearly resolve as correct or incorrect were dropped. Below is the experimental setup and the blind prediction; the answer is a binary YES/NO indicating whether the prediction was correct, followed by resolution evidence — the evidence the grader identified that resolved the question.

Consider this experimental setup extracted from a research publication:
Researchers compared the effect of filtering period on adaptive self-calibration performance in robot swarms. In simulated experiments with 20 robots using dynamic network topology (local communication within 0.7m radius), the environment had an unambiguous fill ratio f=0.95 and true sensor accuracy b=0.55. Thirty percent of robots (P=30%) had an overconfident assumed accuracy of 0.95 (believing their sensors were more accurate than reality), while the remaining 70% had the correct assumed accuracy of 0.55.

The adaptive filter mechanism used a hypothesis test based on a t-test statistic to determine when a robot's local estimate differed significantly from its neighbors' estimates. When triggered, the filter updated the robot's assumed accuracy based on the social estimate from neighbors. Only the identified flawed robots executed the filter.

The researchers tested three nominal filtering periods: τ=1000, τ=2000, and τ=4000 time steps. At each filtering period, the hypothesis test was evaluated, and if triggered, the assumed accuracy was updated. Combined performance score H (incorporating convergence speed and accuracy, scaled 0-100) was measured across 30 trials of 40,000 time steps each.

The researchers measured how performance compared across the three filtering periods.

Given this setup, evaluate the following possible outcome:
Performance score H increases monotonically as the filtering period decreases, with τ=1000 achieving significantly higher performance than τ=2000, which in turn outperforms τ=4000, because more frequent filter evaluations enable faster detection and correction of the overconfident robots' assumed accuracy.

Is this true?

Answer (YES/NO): YES